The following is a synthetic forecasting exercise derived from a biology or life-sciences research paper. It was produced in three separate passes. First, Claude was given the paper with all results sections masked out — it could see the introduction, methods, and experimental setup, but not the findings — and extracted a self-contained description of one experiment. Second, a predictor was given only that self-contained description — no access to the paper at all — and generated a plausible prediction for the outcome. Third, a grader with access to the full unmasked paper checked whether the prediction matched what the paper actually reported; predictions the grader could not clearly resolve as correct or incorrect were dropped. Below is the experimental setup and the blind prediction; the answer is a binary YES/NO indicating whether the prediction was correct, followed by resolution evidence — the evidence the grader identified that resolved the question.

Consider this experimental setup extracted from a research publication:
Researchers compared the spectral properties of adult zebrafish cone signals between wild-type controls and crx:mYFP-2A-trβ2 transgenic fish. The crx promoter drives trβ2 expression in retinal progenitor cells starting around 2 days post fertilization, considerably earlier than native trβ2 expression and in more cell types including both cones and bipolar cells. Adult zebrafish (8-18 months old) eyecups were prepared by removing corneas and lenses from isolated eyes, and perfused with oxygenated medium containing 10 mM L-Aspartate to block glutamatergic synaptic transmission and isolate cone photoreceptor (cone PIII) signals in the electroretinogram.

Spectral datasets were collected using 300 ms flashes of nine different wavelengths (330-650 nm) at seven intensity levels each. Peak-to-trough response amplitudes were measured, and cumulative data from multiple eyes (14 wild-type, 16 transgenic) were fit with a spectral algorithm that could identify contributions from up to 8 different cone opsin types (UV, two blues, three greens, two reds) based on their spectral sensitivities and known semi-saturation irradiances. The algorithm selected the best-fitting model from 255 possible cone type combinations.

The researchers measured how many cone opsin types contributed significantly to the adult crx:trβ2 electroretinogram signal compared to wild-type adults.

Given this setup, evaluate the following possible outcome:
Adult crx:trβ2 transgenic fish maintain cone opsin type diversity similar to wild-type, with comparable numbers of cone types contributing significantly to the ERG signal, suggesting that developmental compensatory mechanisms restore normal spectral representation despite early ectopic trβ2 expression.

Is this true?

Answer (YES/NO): NO